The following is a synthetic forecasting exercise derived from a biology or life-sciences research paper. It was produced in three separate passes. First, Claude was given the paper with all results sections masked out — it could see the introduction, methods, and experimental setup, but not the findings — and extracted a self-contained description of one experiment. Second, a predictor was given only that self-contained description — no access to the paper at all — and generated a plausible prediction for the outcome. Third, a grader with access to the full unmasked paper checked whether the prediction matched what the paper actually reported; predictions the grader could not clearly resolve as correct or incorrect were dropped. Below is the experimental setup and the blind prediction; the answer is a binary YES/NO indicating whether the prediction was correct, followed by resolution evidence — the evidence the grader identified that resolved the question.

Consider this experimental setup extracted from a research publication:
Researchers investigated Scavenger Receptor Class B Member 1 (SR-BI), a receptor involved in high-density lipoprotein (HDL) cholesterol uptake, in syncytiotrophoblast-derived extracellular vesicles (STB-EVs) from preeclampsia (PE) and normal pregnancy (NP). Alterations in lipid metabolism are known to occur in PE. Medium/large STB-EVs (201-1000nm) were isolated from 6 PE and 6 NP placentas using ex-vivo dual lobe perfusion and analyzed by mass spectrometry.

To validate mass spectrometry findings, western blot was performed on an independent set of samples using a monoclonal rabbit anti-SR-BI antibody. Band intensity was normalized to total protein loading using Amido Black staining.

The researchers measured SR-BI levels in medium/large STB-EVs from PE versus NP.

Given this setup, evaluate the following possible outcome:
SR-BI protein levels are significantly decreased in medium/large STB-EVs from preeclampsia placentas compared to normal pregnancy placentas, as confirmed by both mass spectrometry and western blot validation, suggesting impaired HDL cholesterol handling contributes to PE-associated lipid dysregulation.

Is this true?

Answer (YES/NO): NO